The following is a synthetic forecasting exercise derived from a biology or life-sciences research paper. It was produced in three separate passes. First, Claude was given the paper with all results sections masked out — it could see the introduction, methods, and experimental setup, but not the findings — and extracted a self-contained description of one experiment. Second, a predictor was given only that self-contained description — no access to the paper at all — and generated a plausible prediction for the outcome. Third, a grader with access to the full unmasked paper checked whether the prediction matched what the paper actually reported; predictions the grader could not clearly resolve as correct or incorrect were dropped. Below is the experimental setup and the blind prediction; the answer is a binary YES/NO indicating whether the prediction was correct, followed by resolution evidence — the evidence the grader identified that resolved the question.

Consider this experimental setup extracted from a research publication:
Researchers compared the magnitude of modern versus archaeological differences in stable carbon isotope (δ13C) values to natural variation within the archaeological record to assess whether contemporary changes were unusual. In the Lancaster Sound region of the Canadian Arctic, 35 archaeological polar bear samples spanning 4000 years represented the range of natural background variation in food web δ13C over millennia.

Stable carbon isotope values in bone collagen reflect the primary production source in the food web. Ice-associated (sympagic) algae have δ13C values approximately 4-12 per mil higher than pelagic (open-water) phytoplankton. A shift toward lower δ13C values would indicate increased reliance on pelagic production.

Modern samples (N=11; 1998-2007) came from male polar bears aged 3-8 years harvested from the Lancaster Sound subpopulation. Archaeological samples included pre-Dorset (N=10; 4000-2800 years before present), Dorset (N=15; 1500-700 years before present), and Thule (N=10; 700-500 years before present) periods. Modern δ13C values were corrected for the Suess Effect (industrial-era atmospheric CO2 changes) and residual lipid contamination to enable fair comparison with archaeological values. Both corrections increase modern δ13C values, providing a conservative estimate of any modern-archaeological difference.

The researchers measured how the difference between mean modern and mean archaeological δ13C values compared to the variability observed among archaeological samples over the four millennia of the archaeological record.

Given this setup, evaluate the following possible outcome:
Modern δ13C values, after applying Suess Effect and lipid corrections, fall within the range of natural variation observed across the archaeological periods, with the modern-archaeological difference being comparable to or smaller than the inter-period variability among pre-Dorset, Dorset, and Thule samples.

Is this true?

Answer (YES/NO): NO